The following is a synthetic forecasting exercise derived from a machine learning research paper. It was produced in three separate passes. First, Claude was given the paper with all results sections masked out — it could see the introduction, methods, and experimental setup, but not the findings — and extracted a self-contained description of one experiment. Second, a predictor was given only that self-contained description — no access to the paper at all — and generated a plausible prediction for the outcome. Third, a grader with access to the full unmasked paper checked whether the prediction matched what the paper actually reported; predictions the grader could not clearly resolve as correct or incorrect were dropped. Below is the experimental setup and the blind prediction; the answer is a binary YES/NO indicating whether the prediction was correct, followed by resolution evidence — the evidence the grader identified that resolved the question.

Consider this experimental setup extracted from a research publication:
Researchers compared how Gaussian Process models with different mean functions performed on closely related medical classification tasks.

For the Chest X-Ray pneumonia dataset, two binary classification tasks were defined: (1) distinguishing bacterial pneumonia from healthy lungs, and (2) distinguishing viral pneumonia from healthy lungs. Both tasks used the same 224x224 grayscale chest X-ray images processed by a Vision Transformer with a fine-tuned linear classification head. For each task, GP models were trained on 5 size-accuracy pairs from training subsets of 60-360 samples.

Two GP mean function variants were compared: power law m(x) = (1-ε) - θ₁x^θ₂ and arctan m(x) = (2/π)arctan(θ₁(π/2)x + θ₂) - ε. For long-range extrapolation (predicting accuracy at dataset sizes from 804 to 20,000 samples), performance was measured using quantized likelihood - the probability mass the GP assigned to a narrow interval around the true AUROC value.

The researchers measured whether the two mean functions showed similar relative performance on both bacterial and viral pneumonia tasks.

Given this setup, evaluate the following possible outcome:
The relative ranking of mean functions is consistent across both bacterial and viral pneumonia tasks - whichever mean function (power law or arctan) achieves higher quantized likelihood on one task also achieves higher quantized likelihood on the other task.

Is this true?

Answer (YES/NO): YES